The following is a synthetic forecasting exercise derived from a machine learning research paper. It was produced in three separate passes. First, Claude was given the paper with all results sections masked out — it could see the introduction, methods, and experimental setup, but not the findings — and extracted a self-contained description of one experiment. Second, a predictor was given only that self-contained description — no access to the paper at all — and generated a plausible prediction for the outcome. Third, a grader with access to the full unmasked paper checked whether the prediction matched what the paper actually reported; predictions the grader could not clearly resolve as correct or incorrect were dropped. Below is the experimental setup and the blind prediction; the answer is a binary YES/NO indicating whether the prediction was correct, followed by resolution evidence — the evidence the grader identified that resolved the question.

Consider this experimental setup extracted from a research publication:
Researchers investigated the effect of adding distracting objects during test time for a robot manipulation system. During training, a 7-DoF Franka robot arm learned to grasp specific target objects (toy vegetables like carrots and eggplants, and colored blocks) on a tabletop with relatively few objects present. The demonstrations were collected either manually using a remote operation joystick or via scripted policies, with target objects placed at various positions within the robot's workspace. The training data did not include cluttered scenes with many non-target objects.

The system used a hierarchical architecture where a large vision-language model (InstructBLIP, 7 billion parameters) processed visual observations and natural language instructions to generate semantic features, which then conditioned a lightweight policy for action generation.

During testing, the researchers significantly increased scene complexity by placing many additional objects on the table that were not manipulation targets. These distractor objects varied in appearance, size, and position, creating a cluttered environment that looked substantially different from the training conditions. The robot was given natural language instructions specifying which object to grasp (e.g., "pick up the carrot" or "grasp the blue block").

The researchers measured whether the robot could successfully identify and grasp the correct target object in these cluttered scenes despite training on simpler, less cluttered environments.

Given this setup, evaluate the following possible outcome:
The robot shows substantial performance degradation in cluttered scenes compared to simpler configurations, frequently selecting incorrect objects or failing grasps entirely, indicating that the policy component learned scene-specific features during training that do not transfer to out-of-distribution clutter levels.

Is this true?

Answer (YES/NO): NO